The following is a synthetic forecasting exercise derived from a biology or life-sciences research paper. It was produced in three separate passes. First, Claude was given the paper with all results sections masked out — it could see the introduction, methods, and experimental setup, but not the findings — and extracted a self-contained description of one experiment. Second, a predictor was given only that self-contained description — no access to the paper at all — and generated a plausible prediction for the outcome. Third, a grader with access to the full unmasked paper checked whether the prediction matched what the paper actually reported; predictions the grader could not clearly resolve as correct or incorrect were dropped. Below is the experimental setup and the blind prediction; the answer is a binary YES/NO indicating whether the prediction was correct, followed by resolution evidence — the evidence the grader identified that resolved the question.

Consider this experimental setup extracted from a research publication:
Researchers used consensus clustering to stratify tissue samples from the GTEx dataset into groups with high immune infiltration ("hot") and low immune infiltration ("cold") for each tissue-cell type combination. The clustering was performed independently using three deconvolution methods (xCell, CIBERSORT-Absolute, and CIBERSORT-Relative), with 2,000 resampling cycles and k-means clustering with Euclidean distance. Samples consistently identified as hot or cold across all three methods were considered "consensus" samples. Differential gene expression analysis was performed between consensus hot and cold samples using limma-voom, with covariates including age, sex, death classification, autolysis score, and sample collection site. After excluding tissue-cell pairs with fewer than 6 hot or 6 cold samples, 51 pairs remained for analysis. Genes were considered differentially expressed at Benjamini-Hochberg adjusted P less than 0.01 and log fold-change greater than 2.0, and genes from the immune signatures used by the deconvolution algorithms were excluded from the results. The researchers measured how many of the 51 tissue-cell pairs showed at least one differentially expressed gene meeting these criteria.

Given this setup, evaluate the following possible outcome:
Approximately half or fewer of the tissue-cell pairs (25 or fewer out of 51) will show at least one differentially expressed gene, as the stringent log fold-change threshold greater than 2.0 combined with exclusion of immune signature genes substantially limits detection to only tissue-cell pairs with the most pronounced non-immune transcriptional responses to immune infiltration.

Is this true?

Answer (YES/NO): NO